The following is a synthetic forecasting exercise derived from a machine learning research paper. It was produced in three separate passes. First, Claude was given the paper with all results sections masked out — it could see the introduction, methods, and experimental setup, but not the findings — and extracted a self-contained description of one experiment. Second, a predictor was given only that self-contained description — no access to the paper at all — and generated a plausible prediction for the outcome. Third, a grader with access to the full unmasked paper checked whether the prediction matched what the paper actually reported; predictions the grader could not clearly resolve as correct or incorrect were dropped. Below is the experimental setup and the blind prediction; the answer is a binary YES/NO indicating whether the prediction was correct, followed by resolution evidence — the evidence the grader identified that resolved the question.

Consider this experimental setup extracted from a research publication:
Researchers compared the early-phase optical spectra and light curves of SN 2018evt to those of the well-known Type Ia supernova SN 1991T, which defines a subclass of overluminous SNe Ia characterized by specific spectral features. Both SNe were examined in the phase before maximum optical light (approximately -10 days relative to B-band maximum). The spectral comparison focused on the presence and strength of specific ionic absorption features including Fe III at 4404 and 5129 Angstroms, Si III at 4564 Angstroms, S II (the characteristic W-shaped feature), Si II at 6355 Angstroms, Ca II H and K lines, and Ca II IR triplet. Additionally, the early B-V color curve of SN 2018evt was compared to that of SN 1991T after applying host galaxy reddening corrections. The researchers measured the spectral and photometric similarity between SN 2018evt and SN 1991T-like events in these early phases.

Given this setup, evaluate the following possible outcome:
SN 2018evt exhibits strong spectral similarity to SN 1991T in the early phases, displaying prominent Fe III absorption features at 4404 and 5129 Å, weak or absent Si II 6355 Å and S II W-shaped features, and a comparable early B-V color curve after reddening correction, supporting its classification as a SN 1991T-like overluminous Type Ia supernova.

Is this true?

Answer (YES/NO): YES